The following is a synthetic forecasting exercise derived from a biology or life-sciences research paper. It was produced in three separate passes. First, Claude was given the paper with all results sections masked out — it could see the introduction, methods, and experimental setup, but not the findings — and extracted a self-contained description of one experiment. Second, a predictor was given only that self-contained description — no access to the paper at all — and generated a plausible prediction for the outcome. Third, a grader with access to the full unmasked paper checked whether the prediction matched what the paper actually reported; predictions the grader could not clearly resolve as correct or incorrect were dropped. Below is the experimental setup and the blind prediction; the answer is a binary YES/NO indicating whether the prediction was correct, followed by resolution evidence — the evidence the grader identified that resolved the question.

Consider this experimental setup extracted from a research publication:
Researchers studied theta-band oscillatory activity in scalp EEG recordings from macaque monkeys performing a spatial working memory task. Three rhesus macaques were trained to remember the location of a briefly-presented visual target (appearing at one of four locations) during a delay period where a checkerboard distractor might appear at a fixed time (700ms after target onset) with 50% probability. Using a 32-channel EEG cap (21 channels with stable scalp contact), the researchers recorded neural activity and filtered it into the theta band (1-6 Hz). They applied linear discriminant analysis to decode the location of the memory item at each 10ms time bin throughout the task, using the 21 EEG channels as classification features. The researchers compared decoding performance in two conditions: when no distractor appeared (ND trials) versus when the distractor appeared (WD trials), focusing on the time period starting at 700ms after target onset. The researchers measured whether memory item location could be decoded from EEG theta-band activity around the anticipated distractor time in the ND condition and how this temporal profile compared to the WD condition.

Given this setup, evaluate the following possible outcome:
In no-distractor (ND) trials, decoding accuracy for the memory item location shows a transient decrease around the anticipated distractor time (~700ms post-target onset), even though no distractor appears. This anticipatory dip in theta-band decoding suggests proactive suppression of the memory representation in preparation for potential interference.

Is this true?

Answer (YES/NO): NO